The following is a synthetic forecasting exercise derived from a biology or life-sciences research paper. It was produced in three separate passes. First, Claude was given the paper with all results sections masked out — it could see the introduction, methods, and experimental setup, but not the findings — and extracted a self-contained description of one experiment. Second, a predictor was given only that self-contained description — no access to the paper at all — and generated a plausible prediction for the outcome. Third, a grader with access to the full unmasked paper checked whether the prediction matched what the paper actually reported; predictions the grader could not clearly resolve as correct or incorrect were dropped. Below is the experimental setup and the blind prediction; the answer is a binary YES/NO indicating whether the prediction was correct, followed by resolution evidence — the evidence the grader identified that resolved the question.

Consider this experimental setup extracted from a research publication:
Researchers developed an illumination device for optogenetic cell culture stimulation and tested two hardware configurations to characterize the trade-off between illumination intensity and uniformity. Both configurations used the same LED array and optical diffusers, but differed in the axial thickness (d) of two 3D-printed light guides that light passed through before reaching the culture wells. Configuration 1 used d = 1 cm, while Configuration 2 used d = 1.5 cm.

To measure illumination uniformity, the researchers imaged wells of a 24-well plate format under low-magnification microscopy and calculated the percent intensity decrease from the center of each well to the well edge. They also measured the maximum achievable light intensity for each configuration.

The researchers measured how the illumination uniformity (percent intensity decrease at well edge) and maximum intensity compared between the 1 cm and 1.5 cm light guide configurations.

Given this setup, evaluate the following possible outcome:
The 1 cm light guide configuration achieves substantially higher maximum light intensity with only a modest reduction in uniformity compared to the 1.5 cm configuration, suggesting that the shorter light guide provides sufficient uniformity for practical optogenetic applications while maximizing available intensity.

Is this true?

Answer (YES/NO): NO